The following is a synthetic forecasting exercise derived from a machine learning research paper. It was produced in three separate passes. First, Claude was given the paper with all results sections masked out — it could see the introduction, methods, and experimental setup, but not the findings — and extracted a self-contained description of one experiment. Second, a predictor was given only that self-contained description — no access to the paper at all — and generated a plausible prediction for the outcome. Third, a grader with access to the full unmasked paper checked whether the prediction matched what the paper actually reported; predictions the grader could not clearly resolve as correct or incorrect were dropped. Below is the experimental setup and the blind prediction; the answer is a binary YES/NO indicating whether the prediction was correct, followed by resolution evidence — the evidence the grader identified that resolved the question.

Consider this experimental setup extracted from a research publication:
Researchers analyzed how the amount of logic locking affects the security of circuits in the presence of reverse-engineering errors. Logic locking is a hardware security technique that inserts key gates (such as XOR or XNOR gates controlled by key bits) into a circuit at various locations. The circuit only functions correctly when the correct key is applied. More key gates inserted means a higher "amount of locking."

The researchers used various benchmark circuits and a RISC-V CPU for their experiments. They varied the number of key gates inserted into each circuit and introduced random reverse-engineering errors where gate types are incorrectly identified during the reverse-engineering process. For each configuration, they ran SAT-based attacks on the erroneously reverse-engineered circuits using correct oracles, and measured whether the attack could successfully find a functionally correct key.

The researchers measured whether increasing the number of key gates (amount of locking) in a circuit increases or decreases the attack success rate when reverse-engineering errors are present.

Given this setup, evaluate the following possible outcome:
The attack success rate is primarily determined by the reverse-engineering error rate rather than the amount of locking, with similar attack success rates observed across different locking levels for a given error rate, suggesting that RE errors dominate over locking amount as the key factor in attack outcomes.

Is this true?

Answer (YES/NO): NO